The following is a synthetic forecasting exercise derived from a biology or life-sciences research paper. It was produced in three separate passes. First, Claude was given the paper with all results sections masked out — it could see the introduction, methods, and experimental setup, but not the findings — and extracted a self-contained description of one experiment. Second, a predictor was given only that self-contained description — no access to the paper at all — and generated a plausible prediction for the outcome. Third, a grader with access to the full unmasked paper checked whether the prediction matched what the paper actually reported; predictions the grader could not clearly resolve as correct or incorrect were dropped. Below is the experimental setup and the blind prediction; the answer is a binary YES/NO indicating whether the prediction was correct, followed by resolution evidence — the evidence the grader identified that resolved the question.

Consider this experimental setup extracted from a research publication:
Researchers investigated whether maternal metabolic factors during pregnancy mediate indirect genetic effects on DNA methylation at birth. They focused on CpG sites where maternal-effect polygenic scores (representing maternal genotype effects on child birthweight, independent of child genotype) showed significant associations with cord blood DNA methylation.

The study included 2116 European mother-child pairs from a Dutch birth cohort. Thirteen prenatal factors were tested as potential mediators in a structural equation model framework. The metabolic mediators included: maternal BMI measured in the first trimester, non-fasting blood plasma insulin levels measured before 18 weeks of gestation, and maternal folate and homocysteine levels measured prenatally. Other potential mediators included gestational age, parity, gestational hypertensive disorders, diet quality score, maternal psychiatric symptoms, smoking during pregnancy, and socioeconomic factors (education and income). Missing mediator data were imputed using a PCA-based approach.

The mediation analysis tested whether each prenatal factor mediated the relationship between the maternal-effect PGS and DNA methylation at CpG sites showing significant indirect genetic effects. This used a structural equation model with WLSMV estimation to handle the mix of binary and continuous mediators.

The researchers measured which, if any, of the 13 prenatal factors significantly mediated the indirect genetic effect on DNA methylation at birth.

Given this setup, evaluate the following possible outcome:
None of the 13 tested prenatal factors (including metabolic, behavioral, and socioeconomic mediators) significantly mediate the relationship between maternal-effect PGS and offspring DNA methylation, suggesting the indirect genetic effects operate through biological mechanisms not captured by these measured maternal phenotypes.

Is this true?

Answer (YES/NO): NO